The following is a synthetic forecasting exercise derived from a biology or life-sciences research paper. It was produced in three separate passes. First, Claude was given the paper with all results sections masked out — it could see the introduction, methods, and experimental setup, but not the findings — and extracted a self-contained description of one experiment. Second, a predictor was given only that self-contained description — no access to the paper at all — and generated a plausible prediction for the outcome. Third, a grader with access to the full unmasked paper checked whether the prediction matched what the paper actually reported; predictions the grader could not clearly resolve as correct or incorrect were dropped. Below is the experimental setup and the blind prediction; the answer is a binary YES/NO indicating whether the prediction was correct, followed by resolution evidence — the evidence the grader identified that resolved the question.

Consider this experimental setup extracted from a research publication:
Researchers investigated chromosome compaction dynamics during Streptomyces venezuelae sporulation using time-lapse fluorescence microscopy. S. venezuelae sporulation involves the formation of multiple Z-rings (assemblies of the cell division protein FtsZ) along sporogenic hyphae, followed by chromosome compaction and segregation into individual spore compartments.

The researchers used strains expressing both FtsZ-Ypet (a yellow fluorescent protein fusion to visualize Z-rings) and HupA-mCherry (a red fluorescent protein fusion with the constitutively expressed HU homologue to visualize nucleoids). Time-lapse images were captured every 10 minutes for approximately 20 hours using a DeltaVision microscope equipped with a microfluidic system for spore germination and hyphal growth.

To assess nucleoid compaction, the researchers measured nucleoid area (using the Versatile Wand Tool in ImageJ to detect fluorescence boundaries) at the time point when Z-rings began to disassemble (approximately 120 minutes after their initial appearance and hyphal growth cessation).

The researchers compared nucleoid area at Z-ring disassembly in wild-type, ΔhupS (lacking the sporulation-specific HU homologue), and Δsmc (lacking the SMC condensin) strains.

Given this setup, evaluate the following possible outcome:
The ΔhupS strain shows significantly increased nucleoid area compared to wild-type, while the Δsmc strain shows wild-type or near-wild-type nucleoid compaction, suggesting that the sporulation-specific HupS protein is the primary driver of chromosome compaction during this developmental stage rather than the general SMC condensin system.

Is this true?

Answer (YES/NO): NO